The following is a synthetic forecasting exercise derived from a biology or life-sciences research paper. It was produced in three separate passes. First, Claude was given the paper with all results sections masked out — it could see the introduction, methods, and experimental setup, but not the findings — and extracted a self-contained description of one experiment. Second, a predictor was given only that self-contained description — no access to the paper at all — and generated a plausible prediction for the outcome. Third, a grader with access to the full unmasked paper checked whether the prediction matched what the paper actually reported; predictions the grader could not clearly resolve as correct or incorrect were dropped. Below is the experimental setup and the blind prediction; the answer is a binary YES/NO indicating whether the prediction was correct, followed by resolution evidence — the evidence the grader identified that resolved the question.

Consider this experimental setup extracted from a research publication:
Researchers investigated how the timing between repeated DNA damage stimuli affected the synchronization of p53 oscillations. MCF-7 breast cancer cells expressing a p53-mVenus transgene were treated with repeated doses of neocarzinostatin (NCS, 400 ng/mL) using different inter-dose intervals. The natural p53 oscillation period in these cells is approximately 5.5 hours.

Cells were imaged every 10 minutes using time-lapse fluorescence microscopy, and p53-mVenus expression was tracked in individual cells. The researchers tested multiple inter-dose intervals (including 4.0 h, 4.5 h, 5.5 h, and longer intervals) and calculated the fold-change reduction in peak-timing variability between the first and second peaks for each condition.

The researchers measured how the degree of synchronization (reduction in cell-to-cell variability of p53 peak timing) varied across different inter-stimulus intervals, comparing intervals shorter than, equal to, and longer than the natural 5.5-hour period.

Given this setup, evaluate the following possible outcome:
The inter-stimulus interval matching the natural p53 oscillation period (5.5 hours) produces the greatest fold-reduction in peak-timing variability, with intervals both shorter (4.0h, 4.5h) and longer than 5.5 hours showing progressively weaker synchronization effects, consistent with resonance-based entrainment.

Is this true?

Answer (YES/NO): NO